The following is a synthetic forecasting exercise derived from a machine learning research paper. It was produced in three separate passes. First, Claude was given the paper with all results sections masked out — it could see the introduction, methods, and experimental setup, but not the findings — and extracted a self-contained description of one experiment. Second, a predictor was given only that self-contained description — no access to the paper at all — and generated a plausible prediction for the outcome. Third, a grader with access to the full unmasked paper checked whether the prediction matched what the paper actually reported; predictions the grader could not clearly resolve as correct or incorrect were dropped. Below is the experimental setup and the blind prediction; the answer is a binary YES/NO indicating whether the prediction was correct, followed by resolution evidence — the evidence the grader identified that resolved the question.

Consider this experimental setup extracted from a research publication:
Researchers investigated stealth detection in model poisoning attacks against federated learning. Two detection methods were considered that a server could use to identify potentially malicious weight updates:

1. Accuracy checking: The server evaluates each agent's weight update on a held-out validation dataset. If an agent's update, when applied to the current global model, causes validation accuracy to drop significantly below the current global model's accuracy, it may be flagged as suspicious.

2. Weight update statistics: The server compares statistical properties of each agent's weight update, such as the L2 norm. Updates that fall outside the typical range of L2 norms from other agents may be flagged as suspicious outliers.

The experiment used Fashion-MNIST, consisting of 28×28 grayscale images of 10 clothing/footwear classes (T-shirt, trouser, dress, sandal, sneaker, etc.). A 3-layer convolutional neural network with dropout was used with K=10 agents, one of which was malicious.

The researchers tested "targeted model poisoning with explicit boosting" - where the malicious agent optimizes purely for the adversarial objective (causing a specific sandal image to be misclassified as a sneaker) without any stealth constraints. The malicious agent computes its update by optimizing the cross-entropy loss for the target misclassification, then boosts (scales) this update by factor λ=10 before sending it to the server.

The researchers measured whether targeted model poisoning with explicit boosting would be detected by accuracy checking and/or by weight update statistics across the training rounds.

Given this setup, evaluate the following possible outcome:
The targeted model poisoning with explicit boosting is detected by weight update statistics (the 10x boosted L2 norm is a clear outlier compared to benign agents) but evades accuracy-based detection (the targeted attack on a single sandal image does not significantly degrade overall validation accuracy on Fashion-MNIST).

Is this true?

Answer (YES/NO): NO